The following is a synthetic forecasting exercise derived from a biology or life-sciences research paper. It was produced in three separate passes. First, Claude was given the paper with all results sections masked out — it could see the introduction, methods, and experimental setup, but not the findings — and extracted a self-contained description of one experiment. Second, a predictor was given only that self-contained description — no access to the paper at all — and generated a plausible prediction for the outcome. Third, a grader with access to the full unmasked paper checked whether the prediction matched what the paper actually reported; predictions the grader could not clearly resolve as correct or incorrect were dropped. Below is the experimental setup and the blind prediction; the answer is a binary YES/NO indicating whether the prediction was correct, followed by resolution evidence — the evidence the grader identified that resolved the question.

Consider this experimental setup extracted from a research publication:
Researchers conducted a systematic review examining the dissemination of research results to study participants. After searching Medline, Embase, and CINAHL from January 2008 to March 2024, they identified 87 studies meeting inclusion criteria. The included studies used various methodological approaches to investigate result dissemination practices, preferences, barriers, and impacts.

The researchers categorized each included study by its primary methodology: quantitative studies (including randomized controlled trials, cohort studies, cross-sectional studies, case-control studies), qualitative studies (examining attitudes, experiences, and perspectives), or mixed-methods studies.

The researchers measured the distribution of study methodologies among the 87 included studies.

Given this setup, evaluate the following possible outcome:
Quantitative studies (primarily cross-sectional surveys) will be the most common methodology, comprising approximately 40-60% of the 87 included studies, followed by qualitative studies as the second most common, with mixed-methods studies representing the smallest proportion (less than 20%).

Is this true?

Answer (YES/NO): NO